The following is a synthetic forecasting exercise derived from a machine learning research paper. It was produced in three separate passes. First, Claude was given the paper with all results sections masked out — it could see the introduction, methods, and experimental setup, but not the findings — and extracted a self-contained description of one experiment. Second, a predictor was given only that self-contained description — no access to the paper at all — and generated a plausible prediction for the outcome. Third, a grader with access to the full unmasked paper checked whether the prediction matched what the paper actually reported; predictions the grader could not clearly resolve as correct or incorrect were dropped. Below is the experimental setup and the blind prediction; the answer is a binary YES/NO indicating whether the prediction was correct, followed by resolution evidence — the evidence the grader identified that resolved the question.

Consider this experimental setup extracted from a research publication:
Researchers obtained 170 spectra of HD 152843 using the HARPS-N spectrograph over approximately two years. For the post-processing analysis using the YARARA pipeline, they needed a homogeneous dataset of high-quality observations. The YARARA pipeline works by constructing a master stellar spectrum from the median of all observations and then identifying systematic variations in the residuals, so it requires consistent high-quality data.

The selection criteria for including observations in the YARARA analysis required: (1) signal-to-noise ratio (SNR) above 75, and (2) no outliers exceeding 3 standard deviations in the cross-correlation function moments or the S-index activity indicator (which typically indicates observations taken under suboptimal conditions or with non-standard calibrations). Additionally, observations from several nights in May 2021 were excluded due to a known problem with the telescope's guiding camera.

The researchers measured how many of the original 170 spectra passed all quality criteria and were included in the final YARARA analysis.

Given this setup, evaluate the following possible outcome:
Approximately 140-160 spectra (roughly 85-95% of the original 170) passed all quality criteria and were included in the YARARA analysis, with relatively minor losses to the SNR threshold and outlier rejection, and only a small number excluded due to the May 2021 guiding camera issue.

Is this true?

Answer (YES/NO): NO